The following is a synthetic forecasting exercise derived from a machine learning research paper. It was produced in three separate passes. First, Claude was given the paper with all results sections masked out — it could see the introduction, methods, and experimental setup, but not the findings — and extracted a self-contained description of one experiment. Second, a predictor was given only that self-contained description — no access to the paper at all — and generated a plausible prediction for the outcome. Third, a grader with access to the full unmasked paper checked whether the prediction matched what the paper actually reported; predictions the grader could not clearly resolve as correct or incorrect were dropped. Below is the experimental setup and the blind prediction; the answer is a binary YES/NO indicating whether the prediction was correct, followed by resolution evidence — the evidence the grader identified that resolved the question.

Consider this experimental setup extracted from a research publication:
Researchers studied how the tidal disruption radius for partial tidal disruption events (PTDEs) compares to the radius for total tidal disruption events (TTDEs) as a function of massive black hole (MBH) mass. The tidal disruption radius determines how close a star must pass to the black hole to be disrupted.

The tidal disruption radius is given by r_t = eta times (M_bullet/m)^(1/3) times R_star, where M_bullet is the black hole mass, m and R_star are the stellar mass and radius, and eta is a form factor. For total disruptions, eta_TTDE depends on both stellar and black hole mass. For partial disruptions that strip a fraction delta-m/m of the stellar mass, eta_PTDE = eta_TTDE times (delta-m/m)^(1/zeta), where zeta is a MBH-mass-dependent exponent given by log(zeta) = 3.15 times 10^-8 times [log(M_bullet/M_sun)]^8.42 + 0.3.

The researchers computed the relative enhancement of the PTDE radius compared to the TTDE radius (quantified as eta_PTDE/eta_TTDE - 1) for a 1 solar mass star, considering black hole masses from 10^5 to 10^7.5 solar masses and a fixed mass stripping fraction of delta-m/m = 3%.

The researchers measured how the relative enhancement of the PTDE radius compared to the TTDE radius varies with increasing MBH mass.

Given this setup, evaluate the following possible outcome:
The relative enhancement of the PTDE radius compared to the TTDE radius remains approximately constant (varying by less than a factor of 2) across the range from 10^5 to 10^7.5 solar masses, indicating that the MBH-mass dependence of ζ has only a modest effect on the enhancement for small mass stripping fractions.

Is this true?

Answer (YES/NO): NO